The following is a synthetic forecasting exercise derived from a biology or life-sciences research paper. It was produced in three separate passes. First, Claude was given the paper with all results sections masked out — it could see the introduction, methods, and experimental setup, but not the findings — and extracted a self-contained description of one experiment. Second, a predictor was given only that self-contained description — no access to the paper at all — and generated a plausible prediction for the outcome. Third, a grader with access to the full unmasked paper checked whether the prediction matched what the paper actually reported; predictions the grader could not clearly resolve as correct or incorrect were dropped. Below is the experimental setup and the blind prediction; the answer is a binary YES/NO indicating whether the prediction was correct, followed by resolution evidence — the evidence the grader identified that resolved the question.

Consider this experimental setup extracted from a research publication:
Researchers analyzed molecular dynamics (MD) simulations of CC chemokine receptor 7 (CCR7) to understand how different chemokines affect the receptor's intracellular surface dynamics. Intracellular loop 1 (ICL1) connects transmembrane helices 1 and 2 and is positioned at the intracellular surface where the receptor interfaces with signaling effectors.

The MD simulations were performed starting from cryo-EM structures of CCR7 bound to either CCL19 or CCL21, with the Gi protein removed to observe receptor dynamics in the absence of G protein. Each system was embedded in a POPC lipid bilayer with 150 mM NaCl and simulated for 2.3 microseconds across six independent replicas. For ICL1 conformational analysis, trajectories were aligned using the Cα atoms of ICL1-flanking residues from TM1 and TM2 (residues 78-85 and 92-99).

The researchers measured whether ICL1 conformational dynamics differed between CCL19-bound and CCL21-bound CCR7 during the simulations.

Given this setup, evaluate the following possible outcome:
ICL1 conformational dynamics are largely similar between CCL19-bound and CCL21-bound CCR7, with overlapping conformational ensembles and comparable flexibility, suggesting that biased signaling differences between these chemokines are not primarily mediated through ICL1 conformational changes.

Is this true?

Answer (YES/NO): NO